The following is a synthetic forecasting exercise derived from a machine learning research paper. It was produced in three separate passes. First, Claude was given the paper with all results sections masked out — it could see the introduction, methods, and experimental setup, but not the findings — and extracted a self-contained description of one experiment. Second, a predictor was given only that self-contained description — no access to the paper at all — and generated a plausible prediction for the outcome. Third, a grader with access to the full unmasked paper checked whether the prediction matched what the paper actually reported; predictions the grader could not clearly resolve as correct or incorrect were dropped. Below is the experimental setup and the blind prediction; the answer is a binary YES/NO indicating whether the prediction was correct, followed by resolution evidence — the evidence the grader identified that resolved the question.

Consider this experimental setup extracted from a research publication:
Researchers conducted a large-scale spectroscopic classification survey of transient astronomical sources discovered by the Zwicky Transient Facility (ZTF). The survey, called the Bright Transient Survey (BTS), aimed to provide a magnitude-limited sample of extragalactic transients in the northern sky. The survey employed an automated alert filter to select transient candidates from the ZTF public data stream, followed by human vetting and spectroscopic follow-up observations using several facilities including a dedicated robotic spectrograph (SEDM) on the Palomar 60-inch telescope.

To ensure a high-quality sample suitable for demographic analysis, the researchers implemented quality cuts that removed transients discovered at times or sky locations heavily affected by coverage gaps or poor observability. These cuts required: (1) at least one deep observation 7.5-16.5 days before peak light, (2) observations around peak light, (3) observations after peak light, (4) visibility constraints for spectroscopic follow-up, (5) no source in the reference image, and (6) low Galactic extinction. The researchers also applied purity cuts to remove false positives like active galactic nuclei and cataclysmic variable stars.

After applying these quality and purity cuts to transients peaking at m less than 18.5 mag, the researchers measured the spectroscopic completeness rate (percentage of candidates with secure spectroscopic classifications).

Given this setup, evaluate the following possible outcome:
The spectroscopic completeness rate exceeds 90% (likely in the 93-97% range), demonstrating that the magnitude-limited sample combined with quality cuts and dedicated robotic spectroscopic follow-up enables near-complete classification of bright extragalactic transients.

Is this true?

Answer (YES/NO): YES